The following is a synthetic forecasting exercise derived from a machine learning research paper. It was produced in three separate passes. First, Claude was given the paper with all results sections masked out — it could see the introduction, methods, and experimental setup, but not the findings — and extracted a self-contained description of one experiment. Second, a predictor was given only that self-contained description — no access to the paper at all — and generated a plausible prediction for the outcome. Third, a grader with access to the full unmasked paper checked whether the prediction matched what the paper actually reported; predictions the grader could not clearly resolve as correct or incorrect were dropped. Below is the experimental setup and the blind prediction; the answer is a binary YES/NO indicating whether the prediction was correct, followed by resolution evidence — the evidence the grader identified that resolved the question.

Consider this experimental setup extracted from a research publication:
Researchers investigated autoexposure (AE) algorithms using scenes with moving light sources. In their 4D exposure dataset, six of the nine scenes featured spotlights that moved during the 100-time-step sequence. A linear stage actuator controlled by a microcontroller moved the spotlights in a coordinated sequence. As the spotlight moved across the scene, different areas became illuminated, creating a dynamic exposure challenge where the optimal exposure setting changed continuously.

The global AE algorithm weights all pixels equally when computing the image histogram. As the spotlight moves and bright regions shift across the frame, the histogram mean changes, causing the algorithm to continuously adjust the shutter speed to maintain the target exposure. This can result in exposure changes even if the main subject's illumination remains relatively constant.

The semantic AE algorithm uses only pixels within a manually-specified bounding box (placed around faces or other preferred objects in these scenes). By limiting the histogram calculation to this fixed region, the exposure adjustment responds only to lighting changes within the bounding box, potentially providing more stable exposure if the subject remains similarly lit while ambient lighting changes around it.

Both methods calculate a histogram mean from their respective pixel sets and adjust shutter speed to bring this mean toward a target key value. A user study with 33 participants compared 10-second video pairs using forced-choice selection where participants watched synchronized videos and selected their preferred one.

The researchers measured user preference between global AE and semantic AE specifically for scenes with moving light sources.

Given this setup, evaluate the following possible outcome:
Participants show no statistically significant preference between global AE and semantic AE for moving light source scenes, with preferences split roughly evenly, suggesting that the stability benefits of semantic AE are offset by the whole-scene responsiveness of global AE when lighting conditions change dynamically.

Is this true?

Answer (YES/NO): NO